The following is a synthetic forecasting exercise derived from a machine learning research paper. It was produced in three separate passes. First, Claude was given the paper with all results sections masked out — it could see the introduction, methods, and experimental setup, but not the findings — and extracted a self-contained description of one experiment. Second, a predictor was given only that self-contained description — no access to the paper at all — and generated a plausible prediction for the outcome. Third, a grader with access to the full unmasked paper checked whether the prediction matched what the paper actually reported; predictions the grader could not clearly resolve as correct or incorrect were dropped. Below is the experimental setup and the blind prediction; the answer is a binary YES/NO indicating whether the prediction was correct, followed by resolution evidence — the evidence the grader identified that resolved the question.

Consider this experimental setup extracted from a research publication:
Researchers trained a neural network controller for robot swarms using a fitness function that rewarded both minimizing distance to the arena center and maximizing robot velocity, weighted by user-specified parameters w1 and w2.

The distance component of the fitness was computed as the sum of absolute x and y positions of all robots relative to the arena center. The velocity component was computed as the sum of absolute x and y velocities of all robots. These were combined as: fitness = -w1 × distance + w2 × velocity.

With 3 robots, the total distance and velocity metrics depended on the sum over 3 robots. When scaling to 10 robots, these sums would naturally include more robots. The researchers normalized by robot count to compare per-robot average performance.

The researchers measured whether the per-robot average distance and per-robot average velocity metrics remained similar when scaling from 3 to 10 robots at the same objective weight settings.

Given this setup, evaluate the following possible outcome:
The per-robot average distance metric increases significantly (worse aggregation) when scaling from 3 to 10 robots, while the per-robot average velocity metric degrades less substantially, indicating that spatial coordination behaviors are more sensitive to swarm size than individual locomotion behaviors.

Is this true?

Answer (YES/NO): NO